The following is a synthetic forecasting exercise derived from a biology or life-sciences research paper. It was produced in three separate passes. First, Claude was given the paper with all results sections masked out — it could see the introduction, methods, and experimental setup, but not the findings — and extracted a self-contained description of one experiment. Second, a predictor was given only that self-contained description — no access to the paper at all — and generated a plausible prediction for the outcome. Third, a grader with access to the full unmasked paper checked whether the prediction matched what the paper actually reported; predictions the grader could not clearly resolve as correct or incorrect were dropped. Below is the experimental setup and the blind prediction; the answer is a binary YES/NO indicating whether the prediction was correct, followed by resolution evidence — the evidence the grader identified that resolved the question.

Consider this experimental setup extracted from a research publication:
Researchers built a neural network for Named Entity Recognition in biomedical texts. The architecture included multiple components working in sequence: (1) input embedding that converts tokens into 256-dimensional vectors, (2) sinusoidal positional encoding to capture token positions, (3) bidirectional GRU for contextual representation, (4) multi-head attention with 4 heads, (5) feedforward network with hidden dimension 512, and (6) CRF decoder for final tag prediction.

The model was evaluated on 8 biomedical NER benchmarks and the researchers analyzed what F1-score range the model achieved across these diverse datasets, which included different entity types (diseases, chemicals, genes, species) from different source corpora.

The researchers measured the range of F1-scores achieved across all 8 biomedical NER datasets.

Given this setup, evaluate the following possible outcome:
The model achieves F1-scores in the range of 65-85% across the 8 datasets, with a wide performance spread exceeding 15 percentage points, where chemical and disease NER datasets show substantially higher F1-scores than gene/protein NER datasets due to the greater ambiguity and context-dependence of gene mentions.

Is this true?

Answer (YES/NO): NO